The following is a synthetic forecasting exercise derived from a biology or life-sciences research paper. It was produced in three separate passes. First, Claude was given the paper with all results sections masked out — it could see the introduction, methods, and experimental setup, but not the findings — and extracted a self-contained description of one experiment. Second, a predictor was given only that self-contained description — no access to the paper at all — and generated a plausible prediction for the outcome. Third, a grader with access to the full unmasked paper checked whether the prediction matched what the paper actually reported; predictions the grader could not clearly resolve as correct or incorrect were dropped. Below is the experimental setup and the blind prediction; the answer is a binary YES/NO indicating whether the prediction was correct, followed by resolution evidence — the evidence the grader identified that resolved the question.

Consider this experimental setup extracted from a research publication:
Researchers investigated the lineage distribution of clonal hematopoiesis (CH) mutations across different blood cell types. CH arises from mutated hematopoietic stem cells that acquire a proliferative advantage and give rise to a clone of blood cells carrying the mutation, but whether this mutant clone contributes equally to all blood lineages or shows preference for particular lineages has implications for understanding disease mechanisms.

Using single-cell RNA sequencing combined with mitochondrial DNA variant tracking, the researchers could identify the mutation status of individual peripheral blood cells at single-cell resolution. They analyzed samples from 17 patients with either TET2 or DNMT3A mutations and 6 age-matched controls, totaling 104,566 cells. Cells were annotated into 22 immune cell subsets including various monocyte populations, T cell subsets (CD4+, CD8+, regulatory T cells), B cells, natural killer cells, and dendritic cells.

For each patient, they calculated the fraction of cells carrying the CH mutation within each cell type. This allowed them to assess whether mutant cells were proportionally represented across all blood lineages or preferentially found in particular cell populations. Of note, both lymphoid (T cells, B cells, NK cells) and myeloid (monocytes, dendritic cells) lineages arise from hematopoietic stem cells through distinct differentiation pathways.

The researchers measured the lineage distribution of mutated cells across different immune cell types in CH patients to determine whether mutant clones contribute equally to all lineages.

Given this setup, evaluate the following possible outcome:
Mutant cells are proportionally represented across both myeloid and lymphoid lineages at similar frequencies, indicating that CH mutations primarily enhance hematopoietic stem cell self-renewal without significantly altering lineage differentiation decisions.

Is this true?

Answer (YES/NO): NO